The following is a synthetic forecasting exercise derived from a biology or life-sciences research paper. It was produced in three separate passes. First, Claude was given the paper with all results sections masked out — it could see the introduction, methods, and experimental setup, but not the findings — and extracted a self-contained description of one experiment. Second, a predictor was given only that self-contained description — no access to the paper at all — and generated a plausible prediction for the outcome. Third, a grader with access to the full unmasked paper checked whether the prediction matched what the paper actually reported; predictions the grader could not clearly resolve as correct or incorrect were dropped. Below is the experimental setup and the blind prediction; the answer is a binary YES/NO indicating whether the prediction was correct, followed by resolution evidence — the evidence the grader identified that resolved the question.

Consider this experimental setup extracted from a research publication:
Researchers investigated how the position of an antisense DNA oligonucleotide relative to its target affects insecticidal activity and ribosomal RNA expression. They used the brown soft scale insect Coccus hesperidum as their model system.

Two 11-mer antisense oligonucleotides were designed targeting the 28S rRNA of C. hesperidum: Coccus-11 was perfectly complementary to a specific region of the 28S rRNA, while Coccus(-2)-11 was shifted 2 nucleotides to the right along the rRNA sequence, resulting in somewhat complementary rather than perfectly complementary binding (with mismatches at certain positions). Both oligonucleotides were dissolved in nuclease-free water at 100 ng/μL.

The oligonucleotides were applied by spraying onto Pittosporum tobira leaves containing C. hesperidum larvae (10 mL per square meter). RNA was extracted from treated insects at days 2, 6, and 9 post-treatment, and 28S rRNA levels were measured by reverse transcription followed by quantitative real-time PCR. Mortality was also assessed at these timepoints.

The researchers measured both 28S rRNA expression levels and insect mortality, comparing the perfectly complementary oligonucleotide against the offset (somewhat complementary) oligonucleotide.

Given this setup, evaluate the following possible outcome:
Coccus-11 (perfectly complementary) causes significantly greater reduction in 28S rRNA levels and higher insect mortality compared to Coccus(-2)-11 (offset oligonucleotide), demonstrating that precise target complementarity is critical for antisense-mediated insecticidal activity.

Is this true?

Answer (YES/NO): NO